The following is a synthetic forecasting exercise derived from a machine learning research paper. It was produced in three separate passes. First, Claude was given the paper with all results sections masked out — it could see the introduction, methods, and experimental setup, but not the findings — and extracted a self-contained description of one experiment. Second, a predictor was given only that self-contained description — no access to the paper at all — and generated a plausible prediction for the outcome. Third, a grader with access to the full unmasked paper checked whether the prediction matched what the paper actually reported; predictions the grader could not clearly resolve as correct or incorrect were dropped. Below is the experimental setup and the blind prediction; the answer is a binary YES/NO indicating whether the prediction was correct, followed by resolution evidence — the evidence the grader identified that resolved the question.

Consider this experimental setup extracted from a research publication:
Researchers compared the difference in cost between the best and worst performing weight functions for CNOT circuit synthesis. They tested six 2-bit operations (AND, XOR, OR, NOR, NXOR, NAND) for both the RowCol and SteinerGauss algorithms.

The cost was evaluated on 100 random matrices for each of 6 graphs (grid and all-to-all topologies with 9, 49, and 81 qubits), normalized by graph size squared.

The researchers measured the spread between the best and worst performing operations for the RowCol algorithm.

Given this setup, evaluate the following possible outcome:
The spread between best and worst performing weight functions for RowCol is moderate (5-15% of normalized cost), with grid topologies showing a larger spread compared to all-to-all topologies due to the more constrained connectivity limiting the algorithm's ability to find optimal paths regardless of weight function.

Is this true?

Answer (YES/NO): NO